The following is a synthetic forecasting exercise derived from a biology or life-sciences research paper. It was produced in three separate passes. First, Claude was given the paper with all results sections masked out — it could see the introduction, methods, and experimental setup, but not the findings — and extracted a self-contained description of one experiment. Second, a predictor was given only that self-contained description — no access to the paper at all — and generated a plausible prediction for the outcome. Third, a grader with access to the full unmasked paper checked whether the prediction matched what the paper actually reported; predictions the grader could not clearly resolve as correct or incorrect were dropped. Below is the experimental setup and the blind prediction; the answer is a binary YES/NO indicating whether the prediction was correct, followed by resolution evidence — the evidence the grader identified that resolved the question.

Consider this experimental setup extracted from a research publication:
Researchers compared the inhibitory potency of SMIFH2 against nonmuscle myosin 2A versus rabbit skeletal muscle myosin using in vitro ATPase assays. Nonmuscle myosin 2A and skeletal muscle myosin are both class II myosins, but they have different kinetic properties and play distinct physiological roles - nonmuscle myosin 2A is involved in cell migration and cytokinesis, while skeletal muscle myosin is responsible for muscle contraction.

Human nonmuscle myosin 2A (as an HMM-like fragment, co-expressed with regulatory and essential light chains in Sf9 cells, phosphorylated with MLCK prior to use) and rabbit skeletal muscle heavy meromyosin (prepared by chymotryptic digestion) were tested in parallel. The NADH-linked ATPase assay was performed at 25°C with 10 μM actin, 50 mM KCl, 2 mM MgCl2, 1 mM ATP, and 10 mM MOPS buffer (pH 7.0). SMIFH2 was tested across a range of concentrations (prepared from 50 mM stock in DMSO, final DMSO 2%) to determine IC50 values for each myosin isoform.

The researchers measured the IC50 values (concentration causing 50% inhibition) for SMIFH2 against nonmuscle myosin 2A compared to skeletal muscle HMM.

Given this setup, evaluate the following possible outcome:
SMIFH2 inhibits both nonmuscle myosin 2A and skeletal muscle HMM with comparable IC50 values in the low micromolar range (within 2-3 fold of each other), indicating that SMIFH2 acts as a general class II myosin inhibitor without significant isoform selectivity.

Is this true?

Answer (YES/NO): NO